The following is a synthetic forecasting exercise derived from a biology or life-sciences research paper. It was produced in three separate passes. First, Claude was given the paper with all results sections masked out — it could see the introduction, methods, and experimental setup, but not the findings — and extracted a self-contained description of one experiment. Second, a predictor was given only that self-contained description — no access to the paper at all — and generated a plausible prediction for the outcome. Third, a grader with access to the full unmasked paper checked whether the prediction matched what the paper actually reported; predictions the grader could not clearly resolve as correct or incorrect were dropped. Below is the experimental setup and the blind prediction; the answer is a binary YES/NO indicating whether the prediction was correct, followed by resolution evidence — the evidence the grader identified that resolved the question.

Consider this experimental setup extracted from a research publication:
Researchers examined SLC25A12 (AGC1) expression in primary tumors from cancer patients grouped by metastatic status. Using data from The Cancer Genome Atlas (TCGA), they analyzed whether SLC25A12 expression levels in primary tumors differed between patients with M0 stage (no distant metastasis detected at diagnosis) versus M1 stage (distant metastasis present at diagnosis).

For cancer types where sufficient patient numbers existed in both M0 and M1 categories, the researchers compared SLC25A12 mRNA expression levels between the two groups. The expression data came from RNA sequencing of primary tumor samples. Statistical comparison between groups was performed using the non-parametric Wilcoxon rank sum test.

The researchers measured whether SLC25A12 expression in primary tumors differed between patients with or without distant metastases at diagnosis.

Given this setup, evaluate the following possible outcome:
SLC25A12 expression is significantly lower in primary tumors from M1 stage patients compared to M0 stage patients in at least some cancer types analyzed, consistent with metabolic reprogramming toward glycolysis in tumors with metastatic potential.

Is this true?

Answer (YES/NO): YES